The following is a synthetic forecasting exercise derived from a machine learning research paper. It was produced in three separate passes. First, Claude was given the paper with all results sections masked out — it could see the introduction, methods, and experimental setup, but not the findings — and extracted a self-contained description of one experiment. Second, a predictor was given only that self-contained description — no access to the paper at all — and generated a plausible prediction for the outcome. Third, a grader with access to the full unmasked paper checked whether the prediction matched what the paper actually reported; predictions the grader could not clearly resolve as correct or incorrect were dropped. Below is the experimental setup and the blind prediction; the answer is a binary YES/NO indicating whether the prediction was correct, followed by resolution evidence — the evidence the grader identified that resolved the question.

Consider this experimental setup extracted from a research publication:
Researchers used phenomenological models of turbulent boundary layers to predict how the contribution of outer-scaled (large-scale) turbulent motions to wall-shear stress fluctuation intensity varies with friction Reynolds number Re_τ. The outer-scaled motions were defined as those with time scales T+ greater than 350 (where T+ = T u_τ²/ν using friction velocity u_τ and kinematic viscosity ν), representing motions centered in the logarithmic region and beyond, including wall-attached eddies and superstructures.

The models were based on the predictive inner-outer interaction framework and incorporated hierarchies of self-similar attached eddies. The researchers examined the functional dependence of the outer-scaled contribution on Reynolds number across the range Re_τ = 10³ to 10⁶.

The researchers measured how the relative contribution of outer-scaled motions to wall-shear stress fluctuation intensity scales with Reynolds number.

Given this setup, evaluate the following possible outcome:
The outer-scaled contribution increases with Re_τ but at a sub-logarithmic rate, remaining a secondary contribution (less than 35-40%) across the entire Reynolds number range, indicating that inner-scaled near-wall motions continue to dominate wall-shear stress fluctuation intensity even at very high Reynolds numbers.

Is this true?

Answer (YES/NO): NO